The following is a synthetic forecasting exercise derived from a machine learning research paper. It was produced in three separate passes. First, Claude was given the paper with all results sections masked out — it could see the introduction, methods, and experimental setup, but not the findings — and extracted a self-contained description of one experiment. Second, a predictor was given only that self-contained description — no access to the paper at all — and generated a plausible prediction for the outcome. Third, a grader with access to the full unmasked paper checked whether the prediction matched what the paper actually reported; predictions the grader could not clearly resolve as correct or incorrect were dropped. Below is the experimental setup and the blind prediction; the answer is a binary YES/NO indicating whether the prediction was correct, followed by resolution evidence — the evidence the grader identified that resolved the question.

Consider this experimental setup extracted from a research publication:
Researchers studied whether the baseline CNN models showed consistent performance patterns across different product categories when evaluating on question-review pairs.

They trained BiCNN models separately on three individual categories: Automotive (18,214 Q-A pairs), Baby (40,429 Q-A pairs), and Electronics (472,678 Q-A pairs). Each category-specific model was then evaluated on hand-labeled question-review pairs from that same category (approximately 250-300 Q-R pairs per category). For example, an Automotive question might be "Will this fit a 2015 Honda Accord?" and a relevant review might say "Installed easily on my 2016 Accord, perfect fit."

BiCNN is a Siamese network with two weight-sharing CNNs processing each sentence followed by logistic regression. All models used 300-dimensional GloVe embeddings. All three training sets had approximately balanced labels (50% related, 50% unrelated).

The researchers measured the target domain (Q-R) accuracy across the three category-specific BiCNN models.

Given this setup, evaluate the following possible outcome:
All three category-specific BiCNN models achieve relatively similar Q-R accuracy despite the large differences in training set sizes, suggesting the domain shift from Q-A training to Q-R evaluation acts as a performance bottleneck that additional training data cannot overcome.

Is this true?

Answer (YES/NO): YES